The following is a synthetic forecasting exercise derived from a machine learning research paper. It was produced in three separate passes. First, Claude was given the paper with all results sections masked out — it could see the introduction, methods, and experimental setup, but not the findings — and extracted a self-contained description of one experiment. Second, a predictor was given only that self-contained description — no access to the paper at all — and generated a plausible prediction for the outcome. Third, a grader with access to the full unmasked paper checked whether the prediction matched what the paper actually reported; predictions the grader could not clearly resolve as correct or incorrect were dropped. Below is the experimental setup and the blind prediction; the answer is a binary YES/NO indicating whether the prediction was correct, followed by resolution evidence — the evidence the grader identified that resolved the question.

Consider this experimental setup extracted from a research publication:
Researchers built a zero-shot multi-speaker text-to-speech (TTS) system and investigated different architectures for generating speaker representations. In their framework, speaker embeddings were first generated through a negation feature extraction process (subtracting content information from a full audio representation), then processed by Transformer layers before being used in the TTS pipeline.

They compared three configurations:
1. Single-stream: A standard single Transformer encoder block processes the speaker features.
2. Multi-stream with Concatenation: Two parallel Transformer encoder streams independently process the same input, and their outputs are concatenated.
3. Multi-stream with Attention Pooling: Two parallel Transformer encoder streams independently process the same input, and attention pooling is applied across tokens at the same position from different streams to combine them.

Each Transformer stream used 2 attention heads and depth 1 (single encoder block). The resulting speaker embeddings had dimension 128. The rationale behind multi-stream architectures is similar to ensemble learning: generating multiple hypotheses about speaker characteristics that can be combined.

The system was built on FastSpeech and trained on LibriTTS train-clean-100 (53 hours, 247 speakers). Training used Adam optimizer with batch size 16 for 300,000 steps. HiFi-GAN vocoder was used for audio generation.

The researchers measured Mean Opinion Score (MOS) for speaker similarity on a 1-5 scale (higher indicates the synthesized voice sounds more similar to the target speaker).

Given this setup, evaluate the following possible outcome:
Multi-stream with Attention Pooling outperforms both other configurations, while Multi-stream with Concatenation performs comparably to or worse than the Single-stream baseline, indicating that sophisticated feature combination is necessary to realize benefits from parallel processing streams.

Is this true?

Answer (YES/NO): NO